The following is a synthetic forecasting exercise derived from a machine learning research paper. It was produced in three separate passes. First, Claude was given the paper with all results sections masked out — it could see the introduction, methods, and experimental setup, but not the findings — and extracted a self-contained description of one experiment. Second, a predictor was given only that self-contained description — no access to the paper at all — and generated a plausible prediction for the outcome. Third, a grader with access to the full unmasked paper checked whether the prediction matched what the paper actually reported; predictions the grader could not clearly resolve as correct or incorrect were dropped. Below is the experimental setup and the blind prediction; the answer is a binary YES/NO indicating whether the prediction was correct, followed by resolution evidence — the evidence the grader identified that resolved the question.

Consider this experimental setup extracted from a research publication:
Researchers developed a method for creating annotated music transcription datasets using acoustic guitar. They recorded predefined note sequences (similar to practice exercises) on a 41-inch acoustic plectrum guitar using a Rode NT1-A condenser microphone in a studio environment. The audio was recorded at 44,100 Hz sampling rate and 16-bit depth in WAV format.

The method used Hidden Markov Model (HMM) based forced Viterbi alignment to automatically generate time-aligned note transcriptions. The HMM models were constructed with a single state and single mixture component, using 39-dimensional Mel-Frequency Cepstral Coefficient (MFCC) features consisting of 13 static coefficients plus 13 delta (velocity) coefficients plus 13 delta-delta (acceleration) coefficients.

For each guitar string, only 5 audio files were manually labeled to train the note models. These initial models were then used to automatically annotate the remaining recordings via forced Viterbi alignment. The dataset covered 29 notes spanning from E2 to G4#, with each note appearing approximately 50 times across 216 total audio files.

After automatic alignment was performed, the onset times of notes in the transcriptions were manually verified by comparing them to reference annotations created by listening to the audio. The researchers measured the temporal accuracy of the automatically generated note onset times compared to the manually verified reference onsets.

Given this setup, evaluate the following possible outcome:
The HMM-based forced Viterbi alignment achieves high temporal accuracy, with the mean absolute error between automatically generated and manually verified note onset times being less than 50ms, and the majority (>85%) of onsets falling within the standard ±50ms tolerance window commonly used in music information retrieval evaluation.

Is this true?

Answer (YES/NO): YES